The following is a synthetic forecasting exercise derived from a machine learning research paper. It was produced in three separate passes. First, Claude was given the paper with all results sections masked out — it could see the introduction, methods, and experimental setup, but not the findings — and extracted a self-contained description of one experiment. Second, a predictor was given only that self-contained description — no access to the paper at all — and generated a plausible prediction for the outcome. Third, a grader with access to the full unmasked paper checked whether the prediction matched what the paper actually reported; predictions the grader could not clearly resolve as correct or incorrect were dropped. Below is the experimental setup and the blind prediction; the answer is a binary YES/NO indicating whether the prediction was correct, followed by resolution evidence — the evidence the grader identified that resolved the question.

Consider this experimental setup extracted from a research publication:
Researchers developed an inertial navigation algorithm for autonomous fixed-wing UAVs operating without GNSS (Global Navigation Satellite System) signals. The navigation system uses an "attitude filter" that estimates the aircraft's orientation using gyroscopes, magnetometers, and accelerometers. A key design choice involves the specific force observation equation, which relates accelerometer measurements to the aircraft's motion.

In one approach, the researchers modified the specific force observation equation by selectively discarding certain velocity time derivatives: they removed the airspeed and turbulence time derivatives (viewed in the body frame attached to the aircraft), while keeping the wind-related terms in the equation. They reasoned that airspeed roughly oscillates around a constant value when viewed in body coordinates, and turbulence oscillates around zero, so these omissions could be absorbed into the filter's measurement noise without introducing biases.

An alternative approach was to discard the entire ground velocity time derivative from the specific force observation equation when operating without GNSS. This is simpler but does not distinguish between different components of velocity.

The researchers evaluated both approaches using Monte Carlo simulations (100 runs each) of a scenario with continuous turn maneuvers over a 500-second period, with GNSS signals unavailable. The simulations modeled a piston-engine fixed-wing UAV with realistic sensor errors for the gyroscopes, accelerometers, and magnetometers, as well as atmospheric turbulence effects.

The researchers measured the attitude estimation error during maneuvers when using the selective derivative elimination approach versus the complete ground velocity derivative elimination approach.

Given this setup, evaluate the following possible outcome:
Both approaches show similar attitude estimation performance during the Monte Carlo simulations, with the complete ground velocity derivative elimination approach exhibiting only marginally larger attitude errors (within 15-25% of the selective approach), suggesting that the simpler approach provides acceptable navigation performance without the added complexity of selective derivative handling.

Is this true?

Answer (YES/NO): NO